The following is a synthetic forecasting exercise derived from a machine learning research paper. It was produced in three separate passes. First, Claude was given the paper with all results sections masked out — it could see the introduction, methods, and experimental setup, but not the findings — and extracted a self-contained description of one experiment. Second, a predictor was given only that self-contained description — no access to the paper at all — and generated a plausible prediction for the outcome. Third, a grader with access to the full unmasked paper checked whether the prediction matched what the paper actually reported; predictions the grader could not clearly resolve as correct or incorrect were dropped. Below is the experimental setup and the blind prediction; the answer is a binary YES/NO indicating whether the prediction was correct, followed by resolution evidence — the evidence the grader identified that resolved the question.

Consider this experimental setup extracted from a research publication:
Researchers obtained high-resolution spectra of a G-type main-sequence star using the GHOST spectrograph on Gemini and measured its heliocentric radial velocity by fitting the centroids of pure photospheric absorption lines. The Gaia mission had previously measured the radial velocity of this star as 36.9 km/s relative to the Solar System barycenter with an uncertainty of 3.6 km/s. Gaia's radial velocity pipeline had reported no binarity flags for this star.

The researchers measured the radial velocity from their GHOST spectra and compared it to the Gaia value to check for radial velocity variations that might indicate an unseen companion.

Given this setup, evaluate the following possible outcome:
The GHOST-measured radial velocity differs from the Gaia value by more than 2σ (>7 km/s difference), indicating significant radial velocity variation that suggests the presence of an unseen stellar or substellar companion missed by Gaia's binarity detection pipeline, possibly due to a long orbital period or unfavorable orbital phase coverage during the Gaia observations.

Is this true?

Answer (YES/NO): NO